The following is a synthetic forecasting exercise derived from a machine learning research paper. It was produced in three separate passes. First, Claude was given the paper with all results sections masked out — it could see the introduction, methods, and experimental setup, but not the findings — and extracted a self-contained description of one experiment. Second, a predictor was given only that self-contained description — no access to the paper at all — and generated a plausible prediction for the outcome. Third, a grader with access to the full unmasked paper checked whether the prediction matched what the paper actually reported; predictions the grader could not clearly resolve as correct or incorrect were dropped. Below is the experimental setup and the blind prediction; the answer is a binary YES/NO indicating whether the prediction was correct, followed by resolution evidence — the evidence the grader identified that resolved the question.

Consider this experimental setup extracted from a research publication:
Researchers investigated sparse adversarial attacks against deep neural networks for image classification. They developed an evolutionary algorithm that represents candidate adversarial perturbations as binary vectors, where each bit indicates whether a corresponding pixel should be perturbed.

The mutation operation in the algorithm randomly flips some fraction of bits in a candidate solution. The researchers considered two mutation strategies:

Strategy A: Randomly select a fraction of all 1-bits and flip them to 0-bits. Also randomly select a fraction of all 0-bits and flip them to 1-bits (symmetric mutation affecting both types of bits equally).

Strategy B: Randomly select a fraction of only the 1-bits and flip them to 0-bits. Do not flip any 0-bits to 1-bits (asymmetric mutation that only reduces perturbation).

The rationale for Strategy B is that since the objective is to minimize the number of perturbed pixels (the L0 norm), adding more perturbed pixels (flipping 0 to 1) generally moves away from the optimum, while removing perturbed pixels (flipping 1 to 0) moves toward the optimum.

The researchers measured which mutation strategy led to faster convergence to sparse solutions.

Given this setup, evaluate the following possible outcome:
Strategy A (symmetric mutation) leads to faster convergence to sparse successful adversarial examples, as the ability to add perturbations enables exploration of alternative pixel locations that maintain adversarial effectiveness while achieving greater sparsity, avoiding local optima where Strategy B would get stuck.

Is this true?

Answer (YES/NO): NO